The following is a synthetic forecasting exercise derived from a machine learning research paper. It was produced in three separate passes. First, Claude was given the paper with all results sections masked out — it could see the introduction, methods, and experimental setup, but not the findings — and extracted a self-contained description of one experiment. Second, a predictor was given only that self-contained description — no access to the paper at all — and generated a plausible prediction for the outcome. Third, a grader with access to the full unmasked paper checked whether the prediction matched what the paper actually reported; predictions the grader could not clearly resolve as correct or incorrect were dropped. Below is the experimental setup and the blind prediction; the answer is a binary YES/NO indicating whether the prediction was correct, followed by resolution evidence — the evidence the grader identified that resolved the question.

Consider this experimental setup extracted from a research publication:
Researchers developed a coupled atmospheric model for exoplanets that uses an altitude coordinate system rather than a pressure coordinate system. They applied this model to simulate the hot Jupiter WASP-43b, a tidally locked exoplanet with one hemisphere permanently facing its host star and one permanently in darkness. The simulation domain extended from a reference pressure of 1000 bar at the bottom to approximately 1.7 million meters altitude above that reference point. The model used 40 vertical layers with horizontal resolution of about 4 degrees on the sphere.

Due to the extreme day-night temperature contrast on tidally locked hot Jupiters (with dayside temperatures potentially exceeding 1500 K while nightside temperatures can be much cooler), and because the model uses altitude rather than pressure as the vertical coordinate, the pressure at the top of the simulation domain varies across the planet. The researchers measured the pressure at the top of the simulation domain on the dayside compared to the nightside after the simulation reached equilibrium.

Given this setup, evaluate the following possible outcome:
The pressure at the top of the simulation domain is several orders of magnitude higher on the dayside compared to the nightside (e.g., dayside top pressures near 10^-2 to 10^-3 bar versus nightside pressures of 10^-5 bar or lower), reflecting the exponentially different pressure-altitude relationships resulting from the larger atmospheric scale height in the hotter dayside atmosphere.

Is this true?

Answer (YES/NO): YES